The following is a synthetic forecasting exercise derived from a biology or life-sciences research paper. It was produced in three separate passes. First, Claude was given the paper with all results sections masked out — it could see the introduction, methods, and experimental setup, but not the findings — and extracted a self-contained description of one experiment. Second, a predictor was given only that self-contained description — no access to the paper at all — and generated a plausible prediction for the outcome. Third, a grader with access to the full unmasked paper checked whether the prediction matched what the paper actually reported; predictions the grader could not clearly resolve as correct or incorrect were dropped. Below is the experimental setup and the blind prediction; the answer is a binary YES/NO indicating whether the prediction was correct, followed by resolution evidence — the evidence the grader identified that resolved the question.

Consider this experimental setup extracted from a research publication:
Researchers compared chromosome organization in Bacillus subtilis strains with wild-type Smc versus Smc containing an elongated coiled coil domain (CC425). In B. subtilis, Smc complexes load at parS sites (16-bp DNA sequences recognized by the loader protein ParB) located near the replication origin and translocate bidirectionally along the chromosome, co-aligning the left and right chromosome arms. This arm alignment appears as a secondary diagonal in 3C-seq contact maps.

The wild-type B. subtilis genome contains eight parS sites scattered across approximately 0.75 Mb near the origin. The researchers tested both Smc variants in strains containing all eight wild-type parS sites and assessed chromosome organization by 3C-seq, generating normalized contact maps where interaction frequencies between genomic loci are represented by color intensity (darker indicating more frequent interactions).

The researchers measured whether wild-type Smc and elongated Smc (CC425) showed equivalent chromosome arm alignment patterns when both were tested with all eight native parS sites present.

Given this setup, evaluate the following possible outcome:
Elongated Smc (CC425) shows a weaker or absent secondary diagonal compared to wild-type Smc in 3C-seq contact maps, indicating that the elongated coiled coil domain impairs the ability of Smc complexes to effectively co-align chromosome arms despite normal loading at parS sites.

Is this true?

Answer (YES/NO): YES